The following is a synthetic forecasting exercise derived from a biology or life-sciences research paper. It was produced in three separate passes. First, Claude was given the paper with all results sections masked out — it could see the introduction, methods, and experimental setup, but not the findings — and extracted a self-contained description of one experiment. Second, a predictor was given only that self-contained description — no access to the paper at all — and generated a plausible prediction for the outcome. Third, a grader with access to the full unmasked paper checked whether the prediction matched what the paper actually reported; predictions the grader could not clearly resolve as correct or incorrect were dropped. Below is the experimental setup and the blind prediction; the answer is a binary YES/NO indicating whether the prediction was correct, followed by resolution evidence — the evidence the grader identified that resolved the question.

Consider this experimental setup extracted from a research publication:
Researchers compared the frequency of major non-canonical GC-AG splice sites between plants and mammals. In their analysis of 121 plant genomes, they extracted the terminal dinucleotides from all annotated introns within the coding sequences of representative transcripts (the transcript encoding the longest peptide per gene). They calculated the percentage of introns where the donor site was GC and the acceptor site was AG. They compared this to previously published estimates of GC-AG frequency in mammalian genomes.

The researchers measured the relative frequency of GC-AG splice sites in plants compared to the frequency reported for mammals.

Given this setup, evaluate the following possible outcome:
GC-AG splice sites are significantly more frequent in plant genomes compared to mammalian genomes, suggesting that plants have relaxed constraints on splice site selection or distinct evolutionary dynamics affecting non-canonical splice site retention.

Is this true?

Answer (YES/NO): YES